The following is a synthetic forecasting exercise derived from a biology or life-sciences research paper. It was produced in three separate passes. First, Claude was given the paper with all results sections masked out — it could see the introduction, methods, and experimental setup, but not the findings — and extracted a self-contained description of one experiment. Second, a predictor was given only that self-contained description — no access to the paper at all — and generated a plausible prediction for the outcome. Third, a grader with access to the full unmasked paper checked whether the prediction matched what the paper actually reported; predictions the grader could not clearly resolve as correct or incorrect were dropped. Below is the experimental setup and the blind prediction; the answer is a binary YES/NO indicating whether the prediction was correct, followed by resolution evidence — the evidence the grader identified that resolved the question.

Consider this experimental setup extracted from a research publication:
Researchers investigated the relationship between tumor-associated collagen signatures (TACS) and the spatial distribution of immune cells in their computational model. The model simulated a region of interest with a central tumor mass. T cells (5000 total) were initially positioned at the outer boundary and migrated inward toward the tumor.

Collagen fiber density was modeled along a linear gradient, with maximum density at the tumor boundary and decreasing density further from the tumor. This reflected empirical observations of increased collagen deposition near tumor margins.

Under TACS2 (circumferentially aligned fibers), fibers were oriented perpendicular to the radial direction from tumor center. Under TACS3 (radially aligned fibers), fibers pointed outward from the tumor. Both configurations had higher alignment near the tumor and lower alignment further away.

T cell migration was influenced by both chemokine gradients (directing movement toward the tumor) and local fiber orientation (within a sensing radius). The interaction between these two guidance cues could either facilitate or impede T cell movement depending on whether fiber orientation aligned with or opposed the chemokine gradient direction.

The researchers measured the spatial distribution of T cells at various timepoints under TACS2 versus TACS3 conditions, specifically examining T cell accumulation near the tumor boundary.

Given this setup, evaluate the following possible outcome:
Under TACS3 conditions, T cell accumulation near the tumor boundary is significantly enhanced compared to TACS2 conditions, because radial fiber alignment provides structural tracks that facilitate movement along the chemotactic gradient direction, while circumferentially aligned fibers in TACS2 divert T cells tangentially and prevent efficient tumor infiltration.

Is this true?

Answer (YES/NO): YES